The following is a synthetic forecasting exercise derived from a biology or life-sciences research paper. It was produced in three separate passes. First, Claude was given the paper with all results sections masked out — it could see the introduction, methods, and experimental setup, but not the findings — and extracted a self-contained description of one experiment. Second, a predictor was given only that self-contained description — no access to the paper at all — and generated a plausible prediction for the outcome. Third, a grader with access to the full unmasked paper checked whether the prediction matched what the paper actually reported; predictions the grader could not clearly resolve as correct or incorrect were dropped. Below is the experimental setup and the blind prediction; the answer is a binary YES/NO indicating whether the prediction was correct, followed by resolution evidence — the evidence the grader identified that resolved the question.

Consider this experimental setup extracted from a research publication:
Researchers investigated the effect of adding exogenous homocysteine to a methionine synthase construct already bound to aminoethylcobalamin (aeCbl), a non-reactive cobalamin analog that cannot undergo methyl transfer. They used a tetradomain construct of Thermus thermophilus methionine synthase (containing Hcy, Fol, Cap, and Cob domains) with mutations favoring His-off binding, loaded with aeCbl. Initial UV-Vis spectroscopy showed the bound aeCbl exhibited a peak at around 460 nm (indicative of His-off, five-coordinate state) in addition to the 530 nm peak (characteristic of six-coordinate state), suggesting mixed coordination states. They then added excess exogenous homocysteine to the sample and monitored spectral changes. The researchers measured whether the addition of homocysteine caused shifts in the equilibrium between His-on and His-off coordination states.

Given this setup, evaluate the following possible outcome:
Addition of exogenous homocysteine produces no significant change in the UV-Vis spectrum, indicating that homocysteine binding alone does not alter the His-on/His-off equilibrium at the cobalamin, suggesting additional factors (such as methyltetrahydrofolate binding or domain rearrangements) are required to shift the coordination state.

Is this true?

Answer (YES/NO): NO